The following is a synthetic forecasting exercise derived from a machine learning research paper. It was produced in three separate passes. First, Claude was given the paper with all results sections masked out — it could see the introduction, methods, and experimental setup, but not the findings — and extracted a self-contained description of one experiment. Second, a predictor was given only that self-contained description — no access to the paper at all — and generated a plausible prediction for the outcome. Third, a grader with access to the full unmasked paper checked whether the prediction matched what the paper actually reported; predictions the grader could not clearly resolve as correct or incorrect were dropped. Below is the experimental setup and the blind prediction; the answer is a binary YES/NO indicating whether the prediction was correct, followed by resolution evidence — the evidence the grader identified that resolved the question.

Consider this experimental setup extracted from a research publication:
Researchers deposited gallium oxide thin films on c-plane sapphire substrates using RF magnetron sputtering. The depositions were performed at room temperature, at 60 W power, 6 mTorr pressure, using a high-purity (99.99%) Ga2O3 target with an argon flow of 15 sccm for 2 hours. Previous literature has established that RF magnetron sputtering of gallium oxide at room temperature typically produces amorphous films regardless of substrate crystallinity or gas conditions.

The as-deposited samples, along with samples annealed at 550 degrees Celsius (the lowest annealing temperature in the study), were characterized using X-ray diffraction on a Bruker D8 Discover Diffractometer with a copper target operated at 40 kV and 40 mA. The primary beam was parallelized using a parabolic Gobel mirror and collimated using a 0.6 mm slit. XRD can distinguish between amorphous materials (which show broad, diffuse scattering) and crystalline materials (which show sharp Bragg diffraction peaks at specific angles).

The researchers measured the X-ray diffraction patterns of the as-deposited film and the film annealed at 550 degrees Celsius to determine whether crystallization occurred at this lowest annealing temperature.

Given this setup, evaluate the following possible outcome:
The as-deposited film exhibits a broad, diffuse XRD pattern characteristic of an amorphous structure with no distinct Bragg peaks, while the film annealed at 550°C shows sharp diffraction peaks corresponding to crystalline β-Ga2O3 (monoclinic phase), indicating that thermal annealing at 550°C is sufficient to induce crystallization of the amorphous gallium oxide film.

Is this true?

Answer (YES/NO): NO